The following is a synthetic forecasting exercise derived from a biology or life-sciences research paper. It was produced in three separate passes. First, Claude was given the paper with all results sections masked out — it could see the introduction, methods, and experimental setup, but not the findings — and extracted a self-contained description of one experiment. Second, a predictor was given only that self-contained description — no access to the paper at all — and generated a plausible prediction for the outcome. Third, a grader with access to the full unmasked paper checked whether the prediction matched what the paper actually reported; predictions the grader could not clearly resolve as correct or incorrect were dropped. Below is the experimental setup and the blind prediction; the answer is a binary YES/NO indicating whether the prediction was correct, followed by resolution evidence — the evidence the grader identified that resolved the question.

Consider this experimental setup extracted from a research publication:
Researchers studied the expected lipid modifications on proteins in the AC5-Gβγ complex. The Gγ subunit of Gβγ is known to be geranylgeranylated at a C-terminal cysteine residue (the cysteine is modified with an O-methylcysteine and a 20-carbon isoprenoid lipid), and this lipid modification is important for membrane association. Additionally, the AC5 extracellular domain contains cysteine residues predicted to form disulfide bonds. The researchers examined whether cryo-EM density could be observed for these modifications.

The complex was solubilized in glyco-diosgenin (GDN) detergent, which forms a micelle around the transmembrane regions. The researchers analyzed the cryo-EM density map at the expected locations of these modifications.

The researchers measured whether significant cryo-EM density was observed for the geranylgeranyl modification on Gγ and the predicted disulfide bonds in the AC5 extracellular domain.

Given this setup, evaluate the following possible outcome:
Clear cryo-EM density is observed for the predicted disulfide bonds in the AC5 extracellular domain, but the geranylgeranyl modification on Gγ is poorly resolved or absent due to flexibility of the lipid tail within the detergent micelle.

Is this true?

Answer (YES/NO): NO